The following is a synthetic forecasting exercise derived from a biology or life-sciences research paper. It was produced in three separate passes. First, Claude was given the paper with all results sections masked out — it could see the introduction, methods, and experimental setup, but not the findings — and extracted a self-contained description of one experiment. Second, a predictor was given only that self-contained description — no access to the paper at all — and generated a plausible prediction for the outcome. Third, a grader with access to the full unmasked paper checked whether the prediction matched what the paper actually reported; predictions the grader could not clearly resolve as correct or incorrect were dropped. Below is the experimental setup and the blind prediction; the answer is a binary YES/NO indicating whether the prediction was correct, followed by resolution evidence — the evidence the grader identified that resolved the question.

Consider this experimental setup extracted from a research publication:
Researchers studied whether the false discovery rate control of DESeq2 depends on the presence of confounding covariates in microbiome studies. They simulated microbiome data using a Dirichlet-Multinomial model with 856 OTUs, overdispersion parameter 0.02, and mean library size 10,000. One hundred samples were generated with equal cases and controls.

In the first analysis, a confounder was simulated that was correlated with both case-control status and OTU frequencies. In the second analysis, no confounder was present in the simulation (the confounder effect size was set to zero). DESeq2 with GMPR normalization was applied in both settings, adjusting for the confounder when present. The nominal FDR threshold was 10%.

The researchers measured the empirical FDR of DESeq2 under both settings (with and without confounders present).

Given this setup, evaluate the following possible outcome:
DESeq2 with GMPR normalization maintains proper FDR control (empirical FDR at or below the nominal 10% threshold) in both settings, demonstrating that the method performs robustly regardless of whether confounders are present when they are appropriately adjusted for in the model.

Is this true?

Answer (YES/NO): NO